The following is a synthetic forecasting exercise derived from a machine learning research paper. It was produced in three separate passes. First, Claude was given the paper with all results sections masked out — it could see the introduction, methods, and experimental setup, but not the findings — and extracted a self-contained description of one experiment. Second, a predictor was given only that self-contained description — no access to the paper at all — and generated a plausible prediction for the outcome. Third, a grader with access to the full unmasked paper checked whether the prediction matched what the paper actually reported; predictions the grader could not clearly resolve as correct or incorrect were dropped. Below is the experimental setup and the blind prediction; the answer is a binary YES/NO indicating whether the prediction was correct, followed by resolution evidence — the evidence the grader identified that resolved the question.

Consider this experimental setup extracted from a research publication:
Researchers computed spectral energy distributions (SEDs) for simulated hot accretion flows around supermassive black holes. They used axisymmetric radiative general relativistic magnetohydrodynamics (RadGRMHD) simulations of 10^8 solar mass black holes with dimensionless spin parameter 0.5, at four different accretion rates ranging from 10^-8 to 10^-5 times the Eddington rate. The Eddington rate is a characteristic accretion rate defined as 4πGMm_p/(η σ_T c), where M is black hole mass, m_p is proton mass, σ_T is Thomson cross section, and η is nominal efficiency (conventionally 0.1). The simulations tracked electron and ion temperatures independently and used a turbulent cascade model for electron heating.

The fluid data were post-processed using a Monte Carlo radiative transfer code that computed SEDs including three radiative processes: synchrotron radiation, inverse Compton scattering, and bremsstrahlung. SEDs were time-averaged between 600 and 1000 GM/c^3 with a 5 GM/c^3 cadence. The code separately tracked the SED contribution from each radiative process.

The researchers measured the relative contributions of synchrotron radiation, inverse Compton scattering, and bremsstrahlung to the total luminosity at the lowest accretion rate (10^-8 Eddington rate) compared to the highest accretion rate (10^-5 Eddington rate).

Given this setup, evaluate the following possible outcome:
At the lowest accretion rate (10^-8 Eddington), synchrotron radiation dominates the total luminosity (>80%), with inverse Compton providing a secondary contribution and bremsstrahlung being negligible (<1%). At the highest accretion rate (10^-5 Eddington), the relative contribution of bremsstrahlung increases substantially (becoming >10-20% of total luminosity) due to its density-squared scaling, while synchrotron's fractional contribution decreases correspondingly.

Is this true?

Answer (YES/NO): YES